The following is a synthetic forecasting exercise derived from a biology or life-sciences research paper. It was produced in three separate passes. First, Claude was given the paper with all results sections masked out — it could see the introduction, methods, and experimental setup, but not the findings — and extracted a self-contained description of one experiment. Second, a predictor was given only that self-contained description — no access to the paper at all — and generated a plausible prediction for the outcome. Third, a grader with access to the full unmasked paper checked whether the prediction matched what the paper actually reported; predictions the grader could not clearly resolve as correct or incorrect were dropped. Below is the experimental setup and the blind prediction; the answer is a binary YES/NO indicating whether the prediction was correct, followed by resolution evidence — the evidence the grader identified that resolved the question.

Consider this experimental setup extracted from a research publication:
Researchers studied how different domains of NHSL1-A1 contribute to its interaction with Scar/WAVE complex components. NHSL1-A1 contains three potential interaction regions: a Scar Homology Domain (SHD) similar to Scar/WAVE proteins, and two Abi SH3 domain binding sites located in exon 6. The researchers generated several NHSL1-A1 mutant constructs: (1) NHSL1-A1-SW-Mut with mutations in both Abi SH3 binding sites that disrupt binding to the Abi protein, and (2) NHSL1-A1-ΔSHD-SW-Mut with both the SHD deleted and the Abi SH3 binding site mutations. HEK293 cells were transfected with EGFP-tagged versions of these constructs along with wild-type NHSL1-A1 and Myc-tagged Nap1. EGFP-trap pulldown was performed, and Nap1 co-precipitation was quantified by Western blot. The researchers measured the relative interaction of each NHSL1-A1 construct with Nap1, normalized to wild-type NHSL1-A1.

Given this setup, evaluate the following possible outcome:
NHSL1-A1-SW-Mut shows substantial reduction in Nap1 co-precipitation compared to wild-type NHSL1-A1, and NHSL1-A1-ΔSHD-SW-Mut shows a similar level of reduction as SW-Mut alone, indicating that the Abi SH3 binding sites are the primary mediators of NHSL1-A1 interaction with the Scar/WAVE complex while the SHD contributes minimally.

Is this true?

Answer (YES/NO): NO